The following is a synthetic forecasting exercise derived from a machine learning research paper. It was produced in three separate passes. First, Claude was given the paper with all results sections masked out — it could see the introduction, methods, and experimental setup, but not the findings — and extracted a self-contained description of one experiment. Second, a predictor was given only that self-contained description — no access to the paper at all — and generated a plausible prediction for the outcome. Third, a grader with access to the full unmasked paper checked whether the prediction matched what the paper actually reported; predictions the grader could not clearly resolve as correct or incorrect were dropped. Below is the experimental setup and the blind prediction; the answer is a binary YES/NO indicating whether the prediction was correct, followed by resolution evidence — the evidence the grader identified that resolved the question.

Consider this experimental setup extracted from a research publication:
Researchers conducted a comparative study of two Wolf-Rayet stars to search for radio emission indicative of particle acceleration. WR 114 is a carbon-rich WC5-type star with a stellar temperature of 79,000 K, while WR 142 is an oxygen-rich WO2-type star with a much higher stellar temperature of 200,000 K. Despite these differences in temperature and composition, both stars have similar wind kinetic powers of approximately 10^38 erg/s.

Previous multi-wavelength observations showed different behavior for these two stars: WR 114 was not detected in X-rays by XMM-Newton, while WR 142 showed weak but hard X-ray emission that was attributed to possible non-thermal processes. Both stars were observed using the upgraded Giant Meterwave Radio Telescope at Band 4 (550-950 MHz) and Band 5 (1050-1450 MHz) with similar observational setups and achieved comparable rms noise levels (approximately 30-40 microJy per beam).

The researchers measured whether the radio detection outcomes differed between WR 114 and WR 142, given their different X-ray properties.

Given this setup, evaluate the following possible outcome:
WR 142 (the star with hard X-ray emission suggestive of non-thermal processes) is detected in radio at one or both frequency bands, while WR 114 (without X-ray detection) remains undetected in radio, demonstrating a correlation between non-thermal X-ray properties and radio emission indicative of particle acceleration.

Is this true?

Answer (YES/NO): NO